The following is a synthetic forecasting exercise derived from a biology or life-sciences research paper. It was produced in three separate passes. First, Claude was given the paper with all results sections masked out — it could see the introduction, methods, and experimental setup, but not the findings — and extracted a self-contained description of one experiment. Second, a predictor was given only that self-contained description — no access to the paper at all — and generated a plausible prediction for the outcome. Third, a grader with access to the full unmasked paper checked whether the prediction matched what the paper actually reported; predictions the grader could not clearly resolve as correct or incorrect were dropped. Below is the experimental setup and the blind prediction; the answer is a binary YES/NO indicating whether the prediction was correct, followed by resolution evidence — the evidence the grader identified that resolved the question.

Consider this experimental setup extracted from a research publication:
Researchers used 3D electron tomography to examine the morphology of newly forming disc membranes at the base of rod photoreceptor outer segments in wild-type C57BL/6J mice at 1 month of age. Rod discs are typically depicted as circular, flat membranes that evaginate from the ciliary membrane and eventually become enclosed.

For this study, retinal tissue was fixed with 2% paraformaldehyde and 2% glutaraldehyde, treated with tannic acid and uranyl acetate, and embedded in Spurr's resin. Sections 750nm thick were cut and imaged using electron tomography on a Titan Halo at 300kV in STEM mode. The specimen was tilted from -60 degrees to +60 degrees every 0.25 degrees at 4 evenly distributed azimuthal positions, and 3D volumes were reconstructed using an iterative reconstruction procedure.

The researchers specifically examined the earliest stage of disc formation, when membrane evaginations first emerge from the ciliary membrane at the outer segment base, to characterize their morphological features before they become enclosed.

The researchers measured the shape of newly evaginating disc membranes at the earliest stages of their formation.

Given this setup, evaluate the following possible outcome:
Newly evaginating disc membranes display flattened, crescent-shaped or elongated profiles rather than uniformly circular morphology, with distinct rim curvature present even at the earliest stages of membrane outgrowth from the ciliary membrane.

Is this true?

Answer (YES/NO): NO